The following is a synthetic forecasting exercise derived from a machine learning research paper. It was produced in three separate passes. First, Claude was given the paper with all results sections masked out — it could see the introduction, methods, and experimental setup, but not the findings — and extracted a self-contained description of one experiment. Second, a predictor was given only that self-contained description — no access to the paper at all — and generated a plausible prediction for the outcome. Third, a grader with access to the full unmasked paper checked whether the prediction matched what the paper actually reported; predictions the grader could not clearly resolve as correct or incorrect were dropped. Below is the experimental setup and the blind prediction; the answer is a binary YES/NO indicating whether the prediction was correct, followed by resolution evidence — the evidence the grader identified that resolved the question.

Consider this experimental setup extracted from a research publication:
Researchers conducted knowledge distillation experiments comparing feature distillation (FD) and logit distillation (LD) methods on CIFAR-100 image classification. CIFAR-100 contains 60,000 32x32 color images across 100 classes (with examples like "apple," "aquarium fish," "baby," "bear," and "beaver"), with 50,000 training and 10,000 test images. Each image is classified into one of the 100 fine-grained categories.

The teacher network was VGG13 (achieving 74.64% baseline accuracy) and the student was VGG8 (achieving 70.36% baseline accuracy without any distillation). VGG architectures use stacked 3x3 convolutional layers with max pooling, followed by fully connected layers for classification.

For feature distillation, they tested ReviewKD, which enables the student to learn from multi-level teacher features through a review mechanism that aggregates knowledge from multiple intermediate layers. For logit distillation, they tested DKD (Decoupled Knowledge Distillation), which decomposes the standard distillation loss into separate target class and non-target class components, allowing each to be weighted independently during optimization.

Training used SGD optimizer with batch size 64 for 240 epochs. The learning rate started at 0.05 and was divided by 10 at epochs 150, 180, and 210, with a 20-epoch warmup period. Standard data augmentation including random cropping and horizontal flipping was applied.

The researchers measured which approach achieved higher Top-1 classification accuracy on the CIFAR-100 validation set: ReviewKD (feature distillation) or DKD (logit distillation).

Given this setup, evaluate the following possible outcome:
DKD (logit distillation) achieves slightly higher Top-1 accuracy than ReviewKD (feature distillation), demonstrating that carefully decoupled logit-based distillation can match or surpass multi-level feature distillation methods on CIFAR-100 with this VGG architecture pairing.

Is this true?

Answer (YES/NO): NO